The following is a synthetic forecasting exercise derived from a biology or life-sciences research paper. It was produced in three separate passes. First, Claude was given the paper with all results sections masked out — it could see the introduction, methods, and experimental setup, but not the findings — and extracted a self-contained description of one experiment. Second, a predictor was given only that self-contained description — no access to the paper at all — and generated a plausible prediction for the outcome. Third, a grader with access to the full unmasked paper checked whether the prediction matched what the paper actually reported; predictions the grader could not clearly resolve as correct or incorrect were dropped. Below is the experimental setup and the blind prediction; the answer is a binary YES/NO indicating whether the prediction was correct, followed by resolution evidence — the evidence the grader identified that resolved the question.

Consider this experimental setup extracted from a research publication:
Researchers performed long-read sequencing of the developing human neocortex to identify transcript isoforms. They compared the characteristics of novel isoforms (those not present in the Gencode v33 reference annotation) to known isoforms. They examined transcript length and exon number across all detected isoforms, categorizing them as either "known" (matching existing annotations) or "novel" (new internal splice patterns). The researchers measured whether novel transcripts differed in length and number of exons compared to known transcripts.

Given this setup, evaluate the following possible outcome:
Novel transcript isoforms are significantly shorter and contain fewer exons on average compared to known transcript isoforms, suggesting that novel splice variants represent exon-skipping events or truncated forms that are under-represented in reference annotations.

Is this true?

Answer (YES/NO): NO